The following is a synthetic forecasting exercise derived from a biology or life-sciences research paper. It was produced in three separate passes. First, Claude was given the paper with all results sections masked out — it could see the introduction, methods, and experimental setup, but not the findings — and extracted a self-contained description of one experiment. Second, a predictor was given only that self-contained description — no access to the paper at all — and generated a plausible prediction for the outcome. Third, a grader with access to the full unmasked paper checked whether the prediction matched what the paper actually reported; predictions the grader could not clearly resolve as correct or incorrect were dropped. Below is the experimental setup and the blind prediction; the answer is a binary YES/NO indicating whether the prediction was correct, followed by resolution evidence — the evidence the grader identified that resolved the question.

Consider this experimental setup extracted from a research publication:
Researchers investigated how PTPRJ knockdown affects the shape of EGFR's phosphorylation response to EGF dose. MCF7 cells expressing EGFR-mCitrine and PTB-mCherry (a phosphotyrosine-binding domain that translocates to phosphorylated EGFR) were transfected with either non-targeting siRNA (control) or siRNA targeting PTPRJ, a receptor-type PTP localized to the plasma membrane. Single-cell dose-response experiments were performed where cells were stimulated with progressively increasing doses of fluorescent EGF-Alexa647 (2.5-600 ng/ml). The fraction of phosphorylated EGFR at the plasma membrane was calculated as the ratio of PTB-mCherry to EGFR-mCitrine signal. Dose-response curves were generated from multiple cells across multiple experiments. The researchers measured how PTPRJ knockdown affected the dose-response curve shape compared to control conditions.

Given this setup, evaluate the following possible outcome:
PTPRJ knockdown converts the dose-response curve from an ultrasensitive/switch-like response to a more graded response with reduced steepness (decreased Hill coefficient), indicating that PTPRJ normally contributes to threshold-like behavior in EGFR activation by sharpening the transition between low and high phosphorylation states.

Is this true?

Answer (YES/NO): NO